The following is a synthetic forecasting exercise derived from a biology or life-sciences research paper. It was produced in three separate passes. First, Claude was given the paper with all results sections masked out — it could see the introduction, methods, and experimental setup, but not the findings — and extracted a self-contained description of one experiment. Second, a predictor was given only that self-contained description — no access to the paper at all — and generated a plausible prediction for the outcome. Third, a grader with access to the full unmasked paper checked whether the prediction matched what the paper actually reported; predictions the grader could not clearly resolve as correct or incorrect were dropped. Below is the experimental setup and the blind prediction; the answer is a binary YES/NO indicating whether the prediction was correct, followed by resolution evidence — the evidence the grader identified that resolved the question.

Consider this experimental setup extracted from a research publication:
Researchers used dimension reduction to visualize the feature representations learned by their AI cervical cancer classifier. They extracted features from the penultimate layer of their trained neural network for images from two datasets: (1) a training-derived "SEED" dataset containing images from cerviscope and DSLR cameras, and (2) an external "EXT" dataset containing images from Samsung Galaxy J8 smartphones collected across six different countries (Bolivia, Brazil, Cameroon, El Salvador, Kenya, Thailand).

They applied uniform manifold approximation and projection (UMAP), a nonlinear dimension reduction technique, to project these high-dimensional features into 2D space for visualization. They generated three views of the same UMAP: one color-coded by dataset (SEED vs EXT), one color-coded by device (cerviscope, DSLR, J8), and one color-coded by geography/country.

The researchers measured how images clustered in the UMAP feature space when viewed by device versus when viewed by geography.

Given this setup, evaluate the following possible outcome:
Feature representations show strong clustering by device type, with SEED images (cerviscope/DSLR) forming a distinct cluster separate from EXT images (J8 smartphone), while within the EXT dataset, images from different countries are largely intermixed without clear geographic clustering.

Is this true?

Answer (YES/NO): YES